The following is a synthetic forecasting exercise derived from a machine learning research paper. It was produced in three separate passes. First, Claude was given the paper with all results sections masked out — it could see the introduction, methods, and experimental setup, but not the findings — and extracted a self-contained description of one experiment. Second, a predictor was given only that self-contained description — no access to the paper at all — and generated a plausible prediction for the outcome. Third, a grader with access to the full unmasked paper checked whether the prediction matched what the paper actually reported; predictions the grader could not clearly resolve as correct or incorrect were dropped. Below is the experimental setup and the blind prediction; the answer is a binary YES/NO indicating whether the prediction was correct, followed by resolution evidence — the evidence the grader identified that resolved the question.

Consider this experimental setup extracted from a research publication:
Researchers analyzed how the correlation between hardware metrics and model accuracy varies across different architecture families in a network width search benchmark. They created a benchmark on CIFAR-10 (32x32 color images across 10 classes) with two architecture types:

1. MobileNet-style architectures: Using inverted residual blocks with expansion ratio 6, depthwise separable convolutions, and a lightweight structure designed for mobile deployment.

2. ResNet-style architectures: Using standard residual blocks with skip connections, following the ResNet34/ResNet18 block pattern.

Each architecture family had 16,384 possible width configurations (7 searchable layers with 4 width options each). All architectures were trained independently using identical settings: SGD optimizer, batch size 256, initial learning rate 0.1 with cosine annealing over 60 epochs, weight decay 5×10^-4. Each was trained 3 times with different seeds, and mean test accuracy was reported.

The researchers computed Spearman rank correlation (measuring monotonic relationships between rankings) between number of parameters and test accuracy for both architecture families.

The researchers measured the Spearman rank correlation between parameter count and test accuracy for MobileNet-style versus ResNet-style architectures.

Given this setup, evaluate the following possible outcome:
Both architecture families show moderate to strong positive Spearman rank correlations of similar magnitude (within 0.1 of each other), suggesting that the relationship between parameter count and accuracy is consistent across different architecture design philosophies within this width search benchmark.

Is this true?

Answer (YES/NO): YES